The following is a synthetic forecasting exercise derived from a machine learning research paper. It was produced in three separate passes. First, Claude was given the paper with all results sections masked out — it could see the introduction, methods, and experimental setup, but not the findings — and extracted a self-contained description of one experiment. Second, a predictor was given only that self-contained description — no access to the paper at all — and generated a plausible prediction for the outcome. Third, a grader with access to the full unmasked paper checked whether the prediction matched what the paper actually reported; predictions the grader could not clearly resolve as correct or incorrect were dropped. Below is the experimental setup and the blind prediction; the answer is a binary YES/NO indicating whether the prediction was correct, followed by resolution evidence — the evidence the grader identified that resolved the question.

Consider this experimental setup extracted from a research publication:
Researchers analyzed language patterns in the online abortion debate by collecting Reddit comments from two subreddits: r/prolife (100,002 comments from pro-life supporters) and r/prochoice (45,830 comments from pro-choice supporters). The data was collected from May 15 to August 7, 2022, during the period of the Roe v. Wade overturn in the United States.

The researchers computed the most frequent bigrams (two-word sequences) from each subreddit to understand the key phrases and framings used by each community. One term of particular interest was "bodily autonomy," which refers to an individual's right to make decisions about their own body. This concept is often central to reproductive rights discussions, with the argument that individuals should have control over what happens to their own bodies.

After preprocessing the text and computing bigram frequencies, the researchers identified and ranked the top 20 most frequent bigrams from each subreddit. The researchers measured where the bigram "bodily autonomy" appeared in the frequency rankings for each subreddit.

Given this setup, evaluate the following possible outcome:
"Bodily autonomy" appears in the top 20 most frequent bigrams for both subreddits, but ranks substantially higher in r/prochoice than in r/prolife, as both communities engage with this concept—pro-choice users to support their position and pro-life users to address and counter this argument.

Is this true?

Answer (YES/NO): NO